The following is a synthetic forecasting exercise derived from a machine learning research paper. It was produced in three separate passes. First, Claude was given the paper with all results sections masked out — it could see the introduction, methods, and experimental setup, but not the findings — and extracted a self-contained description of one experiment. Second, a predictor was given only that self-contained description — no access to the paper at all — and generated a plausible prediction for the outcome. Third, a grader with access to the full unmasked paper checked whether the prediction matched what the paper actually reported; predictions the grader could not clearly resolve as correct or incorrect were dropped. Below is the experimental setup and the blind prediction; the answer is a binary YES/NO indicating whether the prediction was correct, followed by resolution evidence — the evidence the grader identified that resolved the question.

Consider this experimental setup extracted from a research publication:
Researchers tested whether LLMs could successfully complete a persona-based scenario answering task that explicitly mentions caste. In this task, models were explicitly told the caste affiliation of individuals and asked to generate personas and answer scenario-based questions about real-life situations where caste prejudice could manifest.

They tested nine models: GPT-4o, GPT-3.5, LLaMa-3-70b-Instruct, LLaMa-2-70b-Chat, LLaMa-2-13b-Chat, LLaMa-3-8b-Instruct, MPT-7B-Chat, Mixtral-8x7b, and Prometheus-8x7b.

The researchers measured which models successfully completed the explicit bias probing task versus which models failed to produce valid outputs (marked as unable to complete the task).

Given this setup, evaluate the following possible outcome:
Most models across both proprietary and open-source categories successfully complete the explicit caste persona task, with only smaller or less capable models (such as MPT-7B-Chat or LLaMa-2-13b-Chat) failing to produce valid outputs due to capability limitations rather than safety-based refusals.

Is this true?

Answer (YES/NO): NO